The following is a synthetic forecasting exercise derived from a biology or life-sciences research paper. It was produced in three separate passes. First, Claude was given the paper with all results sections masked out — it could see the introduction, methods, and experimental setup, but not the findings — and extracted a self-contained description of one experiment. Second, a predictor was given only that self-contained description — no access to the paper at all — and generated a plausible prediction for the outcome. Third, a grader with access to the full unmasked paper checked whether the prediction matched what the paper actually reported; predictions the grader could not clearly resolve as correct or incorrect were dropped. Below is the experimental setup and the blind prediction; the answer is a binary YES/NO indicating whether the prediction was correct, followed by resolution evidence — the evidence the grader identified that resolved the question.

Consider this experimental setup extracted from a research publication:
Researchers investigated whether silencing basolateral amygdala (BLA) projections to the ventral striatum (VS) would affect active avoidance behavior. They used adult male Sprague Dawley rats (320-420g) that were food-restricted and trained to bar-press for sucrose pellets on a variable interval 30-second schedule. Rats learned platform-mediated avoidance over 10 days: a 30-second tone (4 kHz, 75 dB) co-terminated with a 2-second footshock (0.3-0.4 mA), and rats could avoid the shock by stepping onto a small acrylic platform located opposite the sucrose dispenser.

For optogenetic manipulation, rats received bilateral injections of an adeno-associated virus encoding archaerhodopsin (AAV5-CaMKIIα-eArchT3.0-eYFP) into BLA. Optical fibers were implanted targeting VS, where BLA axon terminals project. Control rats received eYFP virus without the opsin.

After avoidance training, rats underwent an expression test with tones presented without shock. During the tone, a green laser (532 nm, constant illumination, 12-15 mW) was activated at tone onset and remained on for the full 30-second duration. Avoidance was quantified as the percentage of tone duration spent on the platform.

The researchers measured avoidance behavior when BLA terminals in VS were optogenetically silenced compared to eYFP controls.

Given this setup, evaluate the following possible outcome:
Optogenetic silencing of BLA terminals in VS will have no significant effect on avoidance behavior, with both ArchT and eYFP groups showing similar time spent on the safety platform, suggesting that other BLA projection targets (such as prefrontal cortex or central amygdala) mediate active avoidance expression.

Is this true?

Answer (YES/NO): NO